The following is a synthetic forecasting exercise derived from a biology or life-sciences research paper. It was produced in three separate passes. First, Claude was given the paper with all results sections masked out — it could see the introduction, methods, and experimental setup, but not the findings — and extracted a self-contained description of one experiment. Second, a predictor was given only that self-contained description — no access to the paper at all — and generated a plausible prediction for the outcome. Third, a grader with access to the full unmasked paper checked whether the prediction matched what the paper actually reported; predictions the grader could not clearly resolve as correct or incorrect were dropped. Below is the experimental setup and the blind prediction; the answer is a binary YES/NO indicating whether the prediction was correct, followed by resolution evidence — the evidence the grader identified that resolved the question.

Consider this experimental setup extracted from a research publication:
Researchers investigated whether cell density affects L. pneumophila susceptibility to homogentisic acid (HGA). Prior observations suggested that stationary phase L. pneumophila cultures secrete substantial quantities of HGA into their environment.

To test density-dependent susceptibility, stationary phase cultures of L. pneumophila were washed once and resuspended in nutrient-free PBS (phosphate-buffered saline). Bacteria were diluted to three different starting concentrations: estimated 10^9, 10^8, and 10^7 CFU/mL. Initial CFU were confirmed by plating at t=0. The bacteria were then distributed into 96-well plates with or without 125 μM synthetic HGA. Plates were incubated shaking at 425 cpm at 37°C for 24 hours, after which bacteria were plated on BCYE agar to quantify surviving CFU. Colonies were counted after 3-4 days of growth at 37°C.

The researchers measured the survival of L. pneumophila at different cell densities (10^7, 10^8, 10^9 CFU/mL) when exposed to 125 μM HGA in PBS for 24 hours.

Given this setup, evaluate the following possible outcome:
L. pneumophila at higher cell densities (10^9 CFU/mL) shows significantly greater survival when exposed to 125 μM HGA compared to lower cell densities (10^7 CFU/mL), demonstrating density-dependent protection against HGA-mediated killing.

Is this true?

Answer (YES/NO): YES